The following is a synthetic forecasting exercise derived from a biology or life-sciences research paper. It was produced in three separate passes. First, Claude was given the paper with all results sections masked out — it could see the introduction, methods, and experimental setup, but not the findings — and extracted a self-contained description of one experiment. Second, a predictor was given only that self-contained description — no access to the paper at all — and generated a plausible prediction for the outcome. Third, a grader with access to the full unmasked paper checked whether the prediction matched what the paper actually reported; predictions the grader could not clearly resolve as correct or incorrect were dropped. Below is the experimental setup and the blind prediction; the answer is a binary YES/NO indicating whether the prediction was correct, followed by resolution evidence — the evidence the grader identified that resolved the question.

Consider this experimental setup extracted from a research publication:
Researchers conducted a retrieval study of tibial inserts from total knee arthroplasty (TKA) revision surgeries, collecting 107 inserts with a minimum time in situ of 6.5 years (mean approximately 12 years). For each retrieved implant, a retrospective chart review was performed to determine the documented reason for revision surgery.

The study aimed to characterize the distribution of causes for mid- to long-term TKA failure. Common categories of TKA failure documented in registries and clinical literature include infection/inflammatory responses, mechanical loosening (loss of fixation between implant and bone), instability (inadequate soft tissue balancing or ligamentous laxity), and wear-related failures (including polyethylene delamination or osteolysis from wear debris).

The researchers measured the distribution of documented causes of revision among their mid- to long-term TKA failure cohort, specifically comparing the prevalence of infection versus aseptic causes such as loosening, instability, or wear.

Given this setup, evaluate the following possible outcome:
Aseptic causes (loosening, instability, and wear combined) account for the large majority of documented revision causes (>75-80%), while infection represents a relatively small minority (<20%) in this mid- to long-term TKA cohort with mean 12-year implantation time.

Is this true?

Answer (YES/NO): NO